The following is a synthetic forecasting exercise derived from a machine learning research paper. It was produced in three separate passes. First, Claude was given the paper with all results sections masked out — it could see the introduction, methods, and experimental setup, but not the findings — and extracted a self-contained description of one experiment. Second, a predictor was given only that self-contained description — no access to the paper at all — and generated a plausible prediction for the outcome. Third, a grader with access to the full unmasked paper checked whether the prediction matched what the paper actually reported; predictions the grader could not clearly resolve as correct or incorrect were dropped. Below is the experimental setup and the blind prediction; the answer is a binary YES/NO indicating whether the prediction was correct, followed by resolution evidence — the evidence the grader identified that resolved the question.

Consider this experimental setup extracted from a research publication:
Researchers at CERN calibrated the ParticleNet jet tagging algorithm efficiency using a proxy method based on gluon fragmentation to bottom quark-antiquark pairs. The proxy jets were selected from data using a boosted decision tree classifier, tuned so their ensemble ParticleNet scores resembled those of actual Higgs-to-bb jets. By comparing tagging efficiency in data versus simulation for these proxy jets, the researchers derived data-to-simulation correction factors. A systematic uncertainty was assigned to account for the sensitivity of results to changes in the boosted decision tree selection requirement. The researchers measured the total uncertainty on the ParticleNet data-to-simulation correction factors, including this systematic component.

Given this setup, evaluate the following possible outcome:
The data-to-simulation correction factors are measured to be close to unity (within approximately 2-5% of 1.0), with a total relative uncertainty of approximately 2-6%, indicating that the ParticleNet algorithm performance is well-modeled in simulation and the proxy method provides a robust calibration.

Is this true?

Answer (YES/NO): NO